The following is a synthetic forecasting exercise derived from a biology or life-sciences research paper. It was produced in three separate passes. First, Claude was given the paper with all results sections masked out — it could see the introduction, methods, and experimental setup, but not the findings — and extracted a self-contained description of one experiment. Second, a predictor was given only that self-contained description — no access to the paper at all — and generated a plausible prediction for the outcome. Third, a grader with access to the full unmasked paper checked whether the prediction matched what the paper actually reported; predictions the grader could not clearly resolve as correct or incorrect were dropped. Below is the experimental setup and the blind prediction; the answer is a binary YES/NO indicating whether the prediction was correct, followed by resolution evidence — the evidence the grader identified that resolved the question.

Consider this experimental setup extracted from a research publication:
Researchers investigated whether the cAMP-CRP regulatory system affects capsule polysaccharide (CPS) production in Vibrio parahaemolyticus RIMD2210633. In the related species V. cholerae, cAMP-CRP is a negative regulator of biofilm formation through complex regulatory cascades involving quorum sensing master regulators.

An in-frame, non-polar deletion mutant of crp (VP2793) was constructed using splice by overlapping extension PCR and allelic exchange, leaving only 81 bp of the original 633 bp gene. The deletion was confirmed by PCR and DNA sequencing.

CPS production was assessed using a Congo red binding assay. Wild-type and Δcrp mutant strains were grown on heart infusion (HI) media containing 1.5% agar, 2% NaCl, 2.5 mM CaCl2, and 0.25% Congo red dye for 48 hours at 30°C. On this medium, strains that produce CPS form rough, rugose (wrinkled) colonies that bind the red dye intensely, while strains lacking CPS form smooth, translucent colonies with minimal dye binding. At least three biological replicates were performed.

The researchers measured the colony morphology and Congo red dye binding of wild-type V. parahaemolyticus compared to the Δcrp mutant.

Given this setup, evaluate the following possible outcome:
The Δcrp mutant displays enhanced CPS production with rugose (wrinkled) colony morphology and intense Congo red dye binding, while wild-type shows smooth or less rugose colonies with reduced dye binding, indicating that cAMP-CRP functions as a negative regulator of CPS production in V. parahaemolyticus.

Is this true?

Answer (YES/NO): NO